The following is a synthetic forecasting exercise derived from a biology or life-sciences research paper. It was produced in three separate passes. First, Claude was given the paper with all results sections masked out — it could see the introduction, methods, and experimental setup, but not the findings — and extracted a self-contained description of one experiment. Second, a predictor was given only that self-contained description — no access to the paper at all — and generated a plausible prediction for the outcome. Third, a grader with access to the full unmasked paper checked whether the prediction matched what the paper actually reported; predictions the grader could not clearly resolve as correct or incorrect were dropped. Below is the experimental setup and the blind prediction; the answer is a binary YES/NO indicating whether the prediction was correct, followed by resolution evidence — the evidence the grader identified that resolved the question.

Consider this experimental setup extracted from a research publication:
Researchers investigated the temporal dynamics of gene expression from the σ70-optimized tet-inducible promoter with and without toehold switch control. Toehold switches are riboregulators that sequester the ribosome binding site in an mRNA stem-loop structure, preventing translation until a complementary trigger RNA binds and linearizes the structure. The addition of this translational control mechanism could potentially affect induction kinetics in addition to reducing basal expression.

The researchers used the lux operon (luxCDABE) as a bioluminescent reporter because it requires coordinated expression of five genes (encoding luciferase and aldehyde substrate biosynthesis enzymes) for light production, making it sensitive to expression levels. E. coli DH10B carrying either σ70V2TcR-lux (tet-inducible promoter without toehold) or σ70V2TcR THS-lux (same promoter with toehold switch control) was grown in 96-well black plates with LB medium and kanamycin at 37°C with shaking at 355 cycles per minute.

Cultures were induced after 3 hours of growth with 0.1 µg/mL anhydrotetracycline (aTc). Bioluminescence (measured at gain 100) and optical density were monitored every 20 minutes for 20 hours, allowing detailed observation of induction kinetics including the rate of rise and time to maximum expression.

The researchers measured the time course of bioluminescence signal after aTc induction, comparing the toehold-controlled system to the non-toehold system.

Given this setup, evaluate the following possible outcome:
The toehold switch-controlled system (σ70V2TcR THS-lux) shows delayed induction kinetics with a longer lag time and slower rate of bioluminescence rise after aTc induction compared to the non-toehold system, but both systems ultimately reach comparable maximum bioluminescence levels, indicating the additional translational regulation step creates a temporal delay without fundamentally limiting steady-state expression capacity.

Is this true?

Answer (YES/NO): NO